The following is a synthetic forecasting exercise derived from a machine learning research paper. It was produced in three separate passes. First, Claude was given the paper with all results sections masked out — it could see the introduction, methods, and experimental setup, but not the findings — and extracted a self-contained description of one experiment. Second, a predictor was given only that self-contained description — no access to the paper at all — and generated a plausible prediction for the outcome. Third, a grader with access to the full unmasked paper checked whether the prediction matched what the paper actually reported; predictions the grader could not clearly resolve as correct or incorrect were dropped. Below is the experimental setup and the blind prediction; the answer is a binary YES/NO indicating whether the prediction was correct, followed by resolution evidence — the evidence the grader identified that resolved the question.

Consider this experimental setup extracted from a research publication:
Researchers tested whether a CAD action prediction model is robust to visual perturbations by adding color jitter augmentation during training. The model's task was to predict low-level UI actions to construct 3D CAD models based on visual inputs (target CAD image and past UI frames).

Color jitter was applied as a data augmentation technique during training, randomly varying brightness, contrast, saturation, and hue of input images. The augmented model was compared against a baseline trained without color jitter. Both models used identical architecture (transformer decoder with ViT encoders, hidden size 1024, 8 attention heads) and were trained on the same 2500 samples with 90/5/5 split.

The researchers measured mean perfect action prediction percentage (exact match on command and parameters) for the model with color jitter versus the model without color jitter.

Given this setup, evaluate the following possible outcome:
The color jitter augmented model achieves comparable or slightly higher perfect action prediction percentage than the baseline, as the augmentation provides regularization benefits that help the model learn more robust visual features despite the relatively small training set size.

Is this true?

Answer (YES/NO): NO